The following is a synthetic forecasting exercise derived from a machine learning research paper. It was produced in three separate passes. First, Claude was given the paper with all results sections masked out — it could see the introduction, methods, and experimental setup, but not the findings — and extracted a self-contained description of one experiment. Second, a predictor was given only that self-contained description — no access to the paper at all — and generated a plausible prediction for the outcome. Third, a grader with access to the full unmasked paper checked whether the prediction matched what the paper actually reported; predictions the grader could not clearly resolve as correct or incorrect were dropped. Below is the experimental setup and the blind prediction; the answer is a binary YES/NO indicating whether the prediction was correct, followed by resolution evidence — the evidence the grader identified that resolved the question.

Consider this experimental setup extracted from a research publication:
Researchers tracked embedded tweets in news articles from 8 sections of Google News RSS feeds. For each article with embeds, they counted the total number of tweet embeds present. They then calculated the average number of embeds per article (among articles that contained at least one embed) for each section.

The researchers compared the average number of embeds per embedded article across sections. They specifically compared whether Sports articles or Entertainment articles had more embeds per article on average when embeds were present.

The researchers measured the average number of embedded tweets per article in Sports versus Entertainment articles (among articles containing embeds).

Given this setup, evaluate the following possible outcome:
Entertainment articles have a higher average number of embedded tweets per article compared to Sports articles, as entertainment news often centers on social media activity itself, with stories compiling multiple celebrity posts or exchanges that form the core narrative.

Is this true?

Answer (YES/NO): YES